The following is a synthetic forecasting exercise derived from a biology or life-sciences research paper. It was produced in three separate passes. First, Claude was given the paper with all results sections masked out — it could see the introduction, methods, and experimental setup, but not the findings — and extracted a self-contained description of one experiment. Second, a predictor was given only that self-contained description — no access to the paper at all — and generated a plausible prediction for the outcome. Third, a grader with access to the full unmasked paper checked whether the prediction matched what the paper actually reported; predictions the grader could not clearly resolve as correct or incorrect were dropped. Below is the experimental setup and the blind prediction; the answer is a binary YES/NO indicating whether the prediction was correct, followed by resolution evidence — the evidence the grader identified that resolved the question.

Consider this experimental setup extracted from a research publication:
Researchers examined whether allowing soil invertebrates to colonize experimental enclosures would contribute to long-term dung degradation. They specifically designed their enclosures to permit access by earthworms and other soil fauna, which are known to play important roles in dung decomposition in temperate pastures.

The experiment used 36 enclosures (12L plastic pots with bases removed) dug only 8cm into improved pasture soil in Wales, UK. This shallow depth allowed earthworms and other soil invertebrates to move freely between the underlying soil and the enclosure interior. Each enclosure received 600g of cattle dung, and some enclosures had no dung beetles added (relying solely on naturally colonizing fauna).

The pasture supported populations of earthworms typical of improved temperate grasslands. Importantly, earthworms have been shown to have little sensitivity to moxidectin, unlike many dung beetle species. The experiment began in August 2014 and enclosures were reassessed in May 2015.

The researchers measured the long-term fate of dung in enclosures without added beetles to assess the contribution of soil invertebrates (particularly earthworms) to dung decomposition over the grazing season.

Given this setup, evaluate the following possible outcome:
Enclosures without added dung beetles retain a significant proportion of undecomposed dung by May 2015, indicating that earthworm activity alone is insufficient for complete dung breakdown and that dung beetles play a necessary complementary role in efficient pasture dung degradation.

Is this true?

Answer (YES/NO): NO